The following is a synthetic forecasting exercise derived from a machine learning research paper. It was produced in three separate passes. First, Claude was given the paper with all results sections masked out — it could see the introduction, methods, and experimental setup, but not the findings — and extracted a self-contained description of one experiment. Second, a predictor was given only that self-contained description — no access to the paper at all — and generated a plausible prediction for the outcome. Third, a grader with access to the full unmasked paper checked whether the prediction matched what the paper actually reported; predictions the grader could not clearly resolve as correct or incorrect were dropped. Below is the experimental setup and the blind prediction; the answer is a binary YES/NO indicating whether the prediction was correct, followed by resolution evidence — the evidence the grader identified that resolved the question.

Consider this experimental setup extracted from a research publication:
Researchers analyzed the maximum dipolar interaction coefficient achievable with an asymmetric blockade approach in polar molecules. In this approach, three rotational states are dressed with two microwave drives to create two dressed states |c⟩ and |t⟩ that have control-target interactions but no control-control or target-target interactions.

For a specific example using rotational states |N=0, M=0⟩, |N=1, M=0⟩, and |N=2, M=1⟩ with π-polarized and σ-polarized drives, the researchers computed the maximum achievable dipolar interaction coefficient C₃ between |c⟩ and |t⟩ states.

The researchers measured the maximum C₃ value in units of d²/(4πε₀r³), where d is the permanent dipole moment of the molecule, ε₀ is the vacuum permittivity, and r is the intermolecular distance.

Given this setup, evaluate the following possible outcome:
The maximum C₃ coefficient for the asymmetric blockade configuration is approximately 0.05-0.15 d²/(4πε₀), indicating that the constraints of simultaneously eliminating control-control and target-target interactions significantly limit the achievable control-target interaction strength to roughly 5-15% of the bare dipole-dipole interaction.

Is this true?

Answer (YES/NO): YES